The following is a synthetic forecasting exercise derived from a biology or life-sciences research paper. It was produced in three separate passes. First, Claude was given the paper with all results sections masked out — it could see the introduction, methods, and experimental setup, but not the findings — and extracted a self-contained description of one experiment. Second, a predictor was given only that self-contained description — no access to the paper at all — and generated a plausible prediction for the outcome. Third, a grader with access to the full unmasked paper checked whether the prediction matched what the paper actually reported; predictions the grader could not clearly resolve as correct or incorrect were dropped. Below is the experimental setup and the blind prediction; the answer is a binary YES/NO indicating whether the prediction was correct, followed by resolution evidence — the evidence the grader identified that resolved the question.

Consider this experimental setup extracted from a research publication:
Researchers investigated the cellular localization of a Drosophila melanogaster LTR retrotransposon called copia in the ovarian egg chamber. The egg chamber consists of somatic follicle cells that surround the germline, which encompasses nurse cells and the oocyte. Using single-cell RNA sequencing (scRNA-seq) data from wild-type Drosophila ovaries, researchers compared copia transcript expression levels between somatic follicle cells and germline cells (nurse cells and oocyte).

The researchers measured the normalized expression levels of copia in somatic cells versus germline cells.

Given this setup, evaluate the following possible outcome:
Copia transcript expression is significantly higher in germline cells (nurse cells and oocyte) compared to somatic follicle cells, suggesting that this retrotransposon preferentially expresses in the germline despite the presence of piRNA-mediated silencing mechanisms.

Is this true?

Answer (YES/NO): NO